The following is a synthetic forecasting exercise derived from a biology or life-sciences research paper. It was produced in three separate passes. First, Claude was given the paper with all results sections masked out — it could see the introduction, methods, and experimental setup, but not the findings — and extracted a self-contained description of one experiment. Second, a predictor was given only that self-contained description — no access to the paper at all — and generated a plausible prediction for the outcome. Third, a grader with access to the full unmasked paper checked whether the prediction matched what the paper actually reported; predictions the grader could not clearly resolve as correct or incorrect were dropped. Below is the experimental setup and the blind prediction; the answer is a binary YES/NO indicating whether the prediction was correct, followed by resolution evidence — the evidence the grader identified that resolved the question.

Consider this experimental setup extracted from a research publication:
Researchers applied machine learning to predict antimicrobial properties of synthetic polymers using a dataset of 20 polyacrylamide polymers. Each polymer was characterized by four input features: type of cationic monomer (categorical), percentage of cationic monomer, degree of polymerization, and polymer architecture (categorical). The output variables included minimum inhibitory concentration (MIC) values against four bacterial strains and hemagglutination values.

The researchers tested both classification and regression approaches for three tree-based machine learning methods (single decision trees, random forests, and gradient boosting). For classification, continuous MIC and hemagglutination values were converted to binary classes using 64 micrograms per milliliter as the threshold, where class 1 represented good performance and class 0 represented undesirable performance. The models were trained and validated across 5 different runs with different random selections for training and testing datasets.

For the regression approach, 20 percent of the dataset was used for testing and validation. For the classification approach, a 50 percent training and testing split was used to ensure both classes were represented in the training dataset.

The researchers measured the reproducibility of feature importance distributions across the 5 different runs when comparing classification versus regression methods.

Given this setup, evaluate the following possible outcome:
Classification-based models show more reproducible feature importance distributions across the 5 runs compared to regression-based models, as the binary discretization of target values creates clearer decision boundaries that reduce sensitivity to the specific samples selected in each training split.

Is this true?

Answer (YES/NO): NO